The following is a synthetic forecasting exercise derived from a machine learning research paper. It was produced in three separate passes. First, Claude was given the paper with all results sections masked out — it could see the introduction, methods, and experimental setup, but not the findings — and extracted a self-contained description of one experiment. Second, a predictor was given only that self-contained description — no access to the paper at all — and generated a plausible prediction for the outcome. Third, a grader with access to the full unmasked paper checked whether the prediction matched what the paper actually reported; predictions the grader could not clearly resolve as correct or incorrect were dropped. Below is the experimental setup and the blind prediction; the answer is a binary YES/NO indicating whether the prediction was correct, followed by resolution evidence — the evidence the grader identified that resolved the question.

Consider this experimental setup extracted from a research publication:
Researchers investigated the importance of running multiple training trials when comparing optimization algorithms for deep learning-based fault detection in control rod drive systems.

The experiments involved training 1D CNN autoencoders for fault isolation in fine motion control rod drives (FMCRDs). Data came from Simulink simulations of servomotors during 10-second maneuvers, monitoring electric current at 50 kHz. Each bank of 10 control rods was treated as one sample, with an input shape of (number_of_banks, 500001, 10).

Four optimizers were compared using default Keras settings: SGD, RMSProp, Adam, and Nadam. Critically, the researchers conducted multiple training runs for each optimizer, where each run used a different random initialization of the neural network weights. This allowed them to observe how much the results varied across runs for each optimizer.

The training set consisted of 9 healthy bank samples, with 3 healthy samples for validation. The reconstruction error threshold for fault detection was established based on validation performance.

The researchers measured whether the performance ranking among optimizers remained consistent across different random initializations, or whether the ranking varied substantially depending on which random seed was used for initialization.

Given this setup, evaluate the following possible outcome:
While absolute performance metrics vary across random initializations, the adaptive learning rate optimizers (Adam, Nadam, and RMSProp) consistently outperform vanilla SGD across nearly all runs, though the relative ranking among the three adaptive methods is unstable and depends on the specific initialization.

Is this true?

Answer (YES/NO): NO